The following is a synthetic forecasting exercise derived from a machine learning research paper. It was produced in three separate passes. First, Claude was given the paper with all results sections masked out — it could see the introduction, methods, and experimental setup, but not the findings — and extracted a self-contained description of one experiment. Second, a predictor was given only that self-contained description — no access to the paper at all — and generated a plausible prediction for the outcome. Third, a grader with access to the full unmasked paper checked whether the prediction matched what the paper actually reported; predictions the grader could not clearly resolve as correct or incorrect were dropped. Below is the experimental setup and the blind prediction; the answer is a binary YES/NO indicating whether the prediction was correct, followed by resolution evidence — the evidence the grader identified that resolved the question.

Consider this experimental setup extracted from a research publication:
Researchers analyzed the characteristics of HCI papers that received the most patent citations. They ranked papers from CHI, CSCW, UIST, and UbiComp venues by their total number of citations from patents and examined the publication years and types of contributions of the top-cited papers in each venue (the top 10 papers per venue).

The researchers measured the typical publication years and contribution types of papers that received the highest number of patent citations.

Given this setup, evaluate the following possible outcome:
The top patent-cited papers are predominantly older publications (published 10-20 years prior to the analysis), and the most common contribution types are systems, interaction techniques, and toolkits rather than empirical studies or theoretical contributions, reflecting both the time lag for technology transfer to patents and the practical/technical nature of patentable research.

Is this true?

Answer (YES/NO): YES